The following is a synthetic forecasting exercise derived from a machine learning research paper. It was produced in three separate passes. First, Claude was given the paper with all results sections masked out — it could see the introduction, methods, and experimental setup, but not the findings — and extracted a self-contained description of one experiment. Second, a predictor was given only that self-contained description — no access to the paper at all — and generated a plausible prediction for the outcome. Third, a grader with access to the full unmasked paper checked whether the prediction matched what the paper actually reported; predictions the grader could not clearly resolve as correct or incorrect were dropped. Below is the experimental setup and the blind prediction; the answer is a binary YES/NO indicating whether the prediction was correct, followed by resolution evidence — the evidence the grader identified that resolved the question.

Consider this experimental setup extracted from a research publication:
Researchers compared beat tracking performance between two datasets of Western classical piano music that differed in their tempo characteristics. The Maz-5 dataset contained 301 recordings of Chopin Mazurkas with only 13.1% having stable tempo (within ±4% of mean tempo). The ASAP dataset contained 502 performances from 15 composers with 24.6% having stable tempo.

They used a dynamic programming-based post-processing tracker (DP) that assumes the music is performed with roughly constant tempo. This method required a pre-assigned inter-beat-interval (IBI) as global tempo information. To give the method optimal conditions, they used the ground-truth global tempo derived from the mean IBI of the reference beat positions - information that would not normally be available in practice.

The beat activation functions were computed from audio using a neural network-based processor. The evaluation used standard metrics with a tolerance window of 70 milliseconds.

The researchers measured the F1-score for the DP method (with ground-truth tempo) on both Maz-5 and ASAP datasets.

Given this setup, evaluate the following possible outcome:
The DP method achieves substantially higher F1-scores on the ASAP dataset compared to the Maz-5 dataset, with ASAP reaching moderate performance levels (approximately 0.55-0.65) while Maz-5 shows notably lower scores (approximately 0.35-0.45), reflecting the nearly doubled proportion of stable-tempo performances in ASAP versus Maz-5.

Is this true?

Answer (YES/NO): NO